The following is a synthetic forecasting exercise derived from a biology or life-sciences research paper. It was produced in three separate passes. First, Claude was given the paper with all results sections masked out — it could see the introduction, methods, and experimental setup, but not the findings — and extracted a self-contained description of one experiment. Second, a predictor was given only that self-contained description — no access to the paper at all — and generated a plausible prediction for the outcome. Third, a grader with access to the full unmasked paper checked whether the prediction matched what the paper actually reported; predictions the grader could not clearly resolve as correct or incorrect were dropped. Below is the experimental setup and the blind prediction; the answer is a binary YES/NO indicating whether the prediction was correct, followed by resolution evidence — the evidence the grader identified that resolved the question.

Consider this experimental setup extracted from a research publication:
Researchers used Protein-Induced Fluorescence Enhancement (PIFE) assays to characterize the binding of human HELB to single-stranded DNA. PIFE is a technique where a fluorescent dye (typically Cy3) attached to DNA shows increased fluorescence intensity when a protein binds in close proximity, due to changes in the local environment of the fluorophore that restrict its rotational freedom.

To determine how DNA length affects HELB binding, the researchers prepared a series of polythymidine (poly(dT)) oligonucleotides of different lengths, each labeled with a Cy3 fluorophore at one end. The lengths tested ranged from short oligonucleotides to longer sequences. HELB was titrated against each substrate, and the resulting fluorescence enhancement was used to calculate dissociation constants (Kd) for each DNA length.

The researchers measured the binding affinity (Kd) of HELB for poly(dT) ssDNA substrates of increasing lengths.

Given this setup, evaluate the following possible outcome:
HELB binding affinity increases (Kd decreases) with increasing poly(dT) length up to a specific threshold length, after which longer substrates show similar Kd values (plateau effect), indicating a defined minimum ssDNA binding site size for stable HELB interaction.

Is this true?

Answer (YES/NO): YES